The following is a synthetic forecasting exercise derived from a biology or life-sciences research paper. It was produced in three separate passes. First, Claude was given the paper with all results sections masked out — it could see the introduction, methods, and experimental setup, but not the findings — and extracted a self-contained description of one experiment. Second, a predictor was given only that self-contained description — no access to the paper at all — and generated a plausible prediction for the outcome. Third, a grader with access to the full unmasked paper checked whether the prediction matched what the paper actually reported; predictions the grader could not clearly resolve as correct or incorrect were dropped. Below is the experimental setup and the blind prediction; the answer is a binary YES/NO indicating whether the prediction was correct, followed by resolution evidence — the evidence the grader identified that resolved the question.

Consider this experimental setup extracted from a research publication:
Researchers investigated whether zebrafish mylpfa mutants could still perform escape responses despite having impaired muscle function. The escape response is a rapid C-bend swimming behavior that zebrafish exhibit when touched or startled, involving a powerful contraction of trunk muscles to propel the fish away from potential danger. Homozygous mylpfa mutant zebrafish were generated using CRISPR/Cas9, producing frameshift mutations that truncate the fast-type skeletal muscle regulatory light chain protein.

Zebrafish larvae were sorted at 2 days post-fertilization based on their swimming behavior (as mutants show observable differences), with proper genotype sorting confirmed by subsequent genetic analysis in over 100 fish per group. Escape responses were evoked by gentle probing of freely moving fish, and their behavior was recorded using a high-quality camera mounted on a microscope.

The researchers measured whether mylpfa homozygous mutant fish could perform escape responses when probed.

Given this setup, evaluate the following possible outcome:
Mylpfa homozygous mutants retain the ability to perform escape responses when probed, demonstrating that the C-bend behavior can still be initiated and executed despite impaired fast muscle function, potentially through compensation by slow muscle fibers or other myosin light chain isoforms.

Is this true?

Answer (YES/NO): YES